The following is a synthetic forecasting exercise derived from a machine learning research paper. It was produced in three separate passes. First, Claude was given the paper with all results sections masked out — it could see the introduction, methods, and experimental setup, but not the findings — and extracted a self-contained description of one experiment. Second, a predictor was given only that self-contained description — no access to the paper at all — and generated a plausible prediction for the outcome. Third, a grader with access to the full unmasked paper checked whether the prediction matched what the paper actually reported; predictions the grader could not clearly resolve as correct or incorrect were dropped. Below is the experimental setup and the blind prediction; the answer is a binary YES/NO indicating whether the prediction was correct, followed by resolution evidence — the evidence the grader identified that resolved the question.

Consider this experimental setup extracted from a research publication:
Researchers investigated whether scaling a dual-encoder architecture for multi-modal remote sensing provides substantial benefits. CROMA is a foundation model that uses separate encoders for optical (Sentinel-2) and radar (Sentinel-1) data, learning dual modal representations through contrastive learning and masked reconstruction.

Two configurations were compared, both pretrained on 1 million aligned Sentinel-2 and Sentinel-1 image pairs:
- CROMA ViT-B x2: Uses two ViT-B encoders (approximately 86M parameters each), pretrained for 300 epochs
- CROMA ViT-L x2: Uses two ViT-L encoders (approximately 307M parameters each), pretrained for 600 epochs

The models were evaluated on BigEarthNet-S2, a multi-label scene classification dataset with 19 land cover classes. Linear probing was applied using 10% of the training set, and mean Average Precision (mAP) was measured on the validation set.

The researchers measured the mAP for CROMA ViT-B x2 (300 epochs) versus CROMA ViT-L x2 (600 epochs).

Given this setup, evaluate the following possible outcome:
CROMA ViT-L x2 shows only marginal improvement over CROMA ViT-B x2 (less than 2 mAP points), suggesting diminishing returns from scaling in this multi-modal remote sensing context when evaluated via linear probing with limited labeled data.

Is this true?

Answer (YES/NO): YES